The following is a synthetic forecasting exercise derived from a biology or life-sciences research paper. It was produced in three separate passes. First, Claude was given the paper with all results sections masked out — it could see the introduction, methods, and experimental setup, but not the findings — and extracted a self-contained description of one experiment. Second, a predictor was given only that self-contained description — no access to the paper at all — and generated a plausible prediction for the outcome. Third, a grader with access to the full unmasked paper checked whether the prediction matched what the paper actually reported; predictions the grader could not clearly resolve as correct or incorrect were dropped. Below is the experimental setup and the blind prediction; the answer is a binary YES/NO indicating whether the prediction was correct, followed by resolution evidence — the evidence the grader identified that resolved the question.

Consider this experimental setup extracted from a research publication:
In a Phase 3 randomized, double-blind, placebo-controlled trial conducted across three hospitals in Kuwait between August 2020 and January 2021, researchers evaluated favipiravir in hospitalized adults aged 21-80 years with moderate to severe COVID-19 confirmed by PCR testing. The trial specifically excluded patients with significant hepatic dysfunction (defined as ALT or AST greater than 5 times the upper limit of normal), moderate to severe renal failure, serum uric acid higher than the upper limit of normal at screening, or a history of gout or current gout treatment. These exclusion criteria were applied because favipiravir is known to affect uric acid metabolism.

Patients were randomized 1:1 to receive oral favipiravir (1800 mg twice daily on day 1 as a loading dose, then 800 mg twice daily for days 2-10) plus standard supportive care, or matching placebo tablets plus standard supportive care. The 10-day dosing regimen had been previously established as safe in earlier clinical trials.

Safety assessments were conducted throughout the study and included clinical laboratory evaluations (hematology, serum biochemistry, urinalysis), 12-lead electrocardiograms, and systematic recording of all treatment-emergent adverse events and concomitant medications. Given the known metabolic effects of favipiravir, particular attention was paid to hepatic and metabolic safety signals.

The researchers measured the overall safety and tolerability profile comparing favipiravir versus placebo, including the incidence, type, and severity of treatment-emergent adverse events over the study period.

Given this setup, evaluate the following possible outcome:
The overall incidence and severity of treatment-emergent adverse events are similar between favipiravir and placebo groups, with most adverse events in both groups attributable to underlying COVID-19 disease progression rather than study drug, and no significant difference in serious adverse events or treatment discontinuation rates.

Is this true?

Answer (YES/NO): NO